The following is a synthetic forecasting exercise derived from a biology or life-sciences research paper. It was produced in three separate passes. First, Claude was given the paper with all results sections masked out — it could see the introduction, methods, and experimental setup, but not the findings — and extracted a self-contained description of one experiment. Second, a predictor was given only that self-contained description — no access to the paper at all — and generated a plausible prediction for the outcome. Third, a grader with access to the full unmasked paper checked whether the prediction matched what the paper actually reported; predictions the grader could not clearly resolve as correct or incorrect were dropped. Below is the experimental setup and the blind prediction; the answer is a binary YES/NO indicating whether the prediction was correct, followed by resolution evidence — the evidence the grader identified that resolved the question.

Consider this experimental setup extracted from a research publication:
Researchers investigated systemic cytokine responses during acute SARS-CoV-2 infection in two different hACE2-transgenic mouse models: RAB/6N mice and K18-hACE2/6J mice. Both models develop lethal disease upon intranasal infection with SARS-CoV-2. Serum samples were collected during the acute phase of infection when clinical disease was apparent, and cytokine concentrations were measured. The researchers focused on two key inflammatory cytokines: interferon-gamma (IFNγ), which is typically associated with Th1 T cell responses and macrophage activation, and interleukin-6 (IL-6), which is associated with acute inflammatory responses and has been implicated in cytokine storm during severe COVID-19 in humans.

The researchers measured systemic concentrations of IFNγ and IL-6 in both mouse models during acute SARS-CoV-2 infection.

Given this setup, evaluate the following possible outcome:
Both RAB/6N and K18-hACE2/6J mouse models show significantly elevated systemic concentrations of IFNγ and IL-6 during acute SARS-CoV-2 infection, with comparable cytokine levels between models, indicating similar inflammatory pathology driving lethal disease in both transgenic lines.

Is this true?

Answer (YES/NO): NO